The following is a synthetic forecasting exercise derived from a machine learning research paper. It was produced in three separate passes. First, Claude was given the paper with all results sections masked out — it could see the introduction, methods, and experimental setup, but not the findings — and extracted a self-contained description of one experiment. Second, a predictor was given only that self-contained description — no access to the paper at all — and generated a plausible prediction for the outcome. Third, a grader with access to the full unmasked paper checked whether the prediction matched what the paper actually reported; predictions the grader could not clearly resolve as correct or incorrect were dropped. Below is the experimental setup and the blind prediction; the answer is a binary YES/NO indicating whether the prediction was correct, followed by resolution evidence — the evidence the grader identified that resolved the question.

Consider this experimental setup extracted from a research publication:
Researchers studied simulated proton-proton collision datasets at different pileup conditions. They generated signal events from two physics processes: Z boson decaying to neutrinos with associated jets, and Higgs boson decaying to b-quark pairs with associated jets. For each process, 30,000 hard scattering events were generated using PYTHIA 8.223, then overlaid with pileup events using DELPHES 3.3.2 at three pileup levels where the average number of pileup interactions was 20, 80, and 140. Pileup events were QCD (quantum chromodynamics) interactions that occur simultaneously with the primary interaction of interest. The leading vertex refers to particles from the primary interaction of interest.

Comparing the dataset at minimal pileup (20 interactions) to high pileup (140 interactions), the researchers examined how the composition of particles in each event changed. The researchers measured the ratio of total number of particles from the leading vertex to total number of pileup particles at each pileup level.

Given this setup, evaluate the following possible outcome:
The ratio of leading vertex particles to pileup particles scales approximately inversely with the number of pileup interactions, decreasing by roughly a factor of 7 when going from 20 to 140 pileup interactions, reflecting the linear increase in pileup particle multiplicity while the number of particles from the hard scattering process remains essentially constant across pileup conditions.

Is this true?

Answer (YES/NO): YES